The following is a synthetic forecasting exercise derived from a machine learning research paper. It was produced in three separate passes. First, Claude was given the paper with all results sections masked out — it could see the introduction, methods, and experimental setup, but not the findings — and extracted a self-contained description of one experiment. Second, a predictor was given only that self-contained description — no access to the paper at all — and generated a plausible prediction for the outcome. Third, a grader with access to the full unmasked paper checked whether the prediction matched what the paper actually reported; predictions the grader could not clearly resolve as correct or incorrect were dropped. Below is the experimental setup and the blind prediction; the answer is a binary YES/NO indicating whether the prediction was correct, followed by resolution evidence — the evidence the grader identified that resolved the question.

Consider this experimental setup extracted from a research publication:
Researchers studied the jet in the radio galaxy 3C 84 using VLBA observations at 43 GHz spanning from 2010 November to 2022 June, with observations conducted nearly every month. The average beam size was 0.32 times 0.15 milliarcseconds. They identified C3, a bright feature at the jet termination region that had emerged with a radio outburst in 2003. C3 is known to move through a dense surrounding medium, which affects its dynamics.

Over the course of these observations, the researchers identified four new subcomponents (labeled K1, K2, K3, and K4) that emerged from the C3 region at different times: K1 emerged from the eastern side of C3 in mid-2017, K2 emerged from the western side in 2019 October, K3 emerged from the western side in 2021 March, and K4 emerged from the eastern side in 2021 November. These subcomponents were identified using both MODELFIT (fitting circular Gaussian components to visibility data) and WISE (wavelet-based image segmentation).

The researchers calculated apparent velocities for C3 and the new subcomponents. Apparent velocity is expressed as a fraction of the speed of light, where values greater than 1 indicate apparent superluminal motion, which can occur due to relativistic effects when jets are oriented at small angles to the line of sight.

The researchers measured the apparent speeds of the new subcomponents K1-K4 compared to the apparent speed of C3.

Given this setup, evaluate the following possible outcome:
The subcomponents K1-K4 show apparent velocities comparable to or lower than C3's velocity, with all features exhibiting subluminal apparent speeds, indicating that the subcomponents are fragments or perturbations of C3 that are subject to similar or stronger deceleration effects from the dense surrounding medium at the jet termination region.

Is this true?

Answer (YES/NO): NO